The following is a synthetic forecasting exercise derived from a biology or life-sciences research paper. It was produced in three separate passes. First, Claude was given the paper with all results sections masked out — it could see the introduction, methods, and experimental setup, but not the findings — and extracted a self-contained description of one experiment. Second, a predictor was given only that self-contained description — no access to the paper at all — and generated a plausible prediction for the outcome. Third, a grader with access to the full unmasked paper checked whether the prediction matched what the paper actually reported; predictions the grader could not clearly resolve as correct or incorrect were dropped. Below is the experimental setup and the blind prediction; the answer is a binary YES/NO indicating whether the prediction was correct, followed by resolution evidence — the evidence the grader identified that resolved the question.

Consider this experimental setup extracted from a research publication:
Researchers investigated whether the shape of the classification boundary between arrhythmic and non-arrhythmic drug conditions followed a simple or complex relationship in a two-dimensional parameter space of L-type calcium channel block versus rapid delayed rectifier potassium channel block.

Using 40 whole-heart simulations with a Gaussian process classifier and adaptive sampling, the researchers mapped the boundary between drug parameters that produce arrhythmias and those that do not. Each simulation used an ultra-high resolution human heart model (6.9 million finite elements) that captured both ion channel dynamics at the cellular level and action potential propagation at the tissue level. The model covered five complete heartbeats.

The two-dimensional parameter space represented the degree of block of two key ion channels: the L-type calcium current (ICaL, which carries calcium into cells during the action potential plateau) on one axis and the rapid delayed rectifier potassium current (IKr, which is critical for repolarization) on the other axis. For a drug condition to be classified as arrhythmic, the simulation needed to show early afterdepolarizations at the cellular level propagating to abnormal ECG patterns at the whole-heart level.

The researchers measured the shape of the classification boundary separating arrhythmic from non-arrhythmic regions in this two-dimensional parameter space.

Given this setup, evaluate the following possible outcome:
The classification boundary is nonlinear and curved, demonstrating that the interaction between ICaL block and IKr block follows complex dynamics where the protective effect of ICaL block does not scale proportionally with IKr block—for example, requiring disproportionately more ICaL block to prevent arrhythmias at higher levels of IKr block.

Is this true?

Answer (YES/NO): YES